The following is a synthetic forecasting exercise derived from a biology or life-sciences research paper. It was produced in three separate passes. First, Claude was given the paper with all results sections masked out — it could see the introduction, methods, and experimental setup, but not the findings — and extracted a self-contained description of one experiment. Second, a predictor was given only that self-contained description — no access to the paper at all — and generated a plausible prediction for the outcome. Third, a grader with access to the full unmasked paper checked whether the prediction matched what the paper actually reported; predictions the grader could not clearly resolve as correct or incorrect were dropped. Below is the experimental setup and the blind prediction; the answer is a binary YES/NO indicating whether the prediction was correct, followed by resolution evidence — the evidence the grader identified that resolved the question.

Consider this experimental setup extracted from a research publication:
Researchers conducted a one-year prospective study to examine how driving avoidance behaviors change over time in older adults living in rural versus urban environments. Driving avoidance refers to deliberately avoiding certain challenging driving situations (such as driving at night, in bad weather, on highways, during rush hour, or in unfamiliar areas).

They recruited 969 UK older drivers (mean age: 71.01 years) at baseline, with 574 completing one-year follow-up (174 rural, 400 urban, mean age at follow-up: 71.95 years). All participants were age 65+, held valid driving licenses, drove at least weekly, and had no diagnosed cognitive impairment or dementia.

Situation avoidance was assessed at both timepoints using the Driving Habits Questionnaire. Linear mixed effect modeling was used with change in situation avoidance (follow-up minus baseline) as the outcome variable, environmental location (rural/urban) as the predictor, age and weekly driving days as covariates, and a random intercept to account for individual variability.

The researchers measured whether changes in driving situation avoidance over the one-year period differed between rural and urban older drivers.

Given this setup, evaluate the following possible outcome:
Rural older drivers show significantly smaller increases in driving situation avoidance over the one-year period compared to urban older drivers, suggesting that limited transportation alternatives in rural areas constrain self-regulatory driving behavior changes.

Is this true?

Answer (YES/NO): YES